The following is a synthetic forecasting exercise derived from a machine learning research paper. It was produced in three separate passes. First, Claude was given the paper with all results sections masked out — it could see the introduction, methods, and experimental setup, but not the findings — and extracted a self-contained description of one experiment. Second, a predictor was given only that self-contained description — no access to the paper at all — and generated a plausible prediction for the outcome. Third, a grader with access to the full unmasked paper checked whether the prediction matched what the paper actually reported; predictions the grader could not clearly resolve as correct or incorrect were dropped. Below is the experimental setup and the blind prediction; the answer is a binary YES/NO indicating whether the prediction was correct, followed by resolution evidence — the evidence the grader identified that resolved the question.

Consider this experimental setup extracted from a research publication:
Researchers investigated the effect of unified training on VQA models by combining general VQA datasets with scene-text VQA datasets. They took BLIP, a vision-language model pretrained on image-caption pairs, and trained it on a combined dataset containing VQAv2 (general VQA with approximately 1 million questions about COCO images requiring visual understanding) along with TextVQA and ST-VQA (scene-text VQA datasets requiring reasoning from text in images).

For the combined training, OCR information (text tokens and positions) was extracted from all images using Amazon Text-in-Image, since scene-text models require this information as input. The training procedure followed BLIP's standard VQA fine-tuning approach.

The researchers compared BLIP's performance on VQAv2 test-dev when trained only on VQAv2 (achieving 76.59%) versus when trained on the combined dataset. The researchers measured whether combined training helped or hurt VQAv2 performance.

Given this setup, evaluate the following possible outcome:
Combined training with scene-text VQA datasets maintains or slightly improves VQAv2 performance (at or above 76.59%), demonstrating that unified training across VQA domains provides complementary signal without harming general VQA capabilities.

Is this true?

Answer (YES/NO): YES